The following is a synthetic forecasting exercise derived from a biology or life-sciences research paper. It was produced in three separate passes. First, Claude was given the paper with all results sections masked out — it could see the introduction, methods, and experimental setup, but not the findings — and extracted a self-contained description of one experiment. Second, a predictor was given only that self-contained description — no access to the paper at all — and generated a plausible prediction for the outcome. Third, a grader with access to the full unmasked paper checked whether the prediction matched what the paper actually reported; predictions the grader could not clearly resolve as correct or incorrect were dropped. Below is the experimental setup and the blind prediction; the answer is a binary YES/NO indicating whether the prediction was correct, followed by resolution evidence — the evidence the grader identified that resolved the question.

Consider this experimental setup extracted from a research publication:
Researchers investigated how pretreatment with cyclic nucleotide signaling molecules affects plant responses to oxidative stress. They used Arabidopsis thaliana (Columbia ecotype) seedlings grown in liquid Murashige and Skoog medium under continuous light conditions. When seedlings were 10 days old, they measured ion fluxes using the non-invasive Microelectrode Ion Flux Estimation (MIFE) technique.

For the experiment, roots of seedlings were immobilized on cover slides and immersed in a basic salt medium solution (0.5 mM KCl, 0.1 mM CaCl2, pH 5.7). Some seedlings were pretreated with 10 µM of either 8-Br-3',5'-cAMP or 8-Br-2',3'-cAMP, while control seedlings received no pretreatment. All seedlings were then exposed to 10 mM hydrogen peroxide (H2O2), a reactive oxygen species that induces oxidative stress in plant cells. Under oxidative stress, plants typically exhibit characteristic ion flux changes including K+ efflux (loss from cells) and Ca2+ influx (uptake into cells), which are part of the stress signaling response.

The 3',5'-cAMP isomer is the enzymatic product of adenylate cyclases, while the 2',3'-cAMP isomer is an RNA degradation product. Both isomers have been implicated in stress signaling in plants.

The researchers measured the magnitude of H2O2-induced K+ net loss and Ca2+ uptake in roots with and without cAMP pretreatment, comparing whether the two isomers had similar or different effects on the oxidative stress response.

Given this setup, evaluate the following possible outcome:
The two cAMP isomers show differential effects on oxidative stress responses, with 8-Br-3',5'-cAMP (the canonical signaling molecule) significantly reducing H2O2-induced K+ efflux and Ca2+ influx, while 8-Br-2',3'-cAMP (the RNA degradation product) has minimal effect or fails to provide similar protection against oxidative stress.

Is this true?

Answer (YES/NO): NO